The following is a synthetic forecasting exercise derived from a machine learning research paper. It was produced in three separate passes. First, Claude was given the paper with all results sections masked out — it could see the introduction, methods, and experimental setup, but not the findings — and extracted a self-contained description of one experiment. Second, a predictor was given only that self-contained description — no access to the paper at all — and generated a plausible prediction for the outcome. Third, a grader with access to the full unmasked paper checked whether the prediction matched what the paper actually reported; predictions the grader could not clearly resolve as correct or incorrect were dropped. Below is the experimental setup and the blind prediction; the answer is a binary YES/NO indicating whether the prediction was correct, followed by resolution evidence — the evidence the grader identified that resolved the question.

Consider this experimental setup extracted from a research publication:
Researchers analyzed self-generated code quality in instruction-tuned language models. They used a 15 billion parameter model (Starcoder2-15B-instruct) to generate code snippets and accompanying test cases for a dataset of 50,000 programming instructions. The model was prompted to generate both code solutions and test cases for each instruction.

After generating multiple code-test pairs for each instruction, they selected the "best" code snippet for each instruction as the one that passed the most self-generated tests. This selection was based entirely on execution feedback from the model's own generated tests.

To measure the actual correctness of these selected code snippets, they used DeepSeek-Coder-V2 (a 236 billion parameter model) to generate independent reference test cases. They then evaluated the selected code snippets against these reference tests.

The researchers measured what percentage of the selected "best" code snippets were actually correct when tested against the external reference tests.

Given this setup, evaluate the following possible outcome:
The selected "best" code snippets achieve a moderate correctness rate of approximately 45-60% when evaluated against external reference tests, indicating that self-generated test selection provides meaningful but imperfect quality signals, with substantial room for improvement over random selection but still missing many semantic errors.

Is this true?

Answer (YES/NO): YES